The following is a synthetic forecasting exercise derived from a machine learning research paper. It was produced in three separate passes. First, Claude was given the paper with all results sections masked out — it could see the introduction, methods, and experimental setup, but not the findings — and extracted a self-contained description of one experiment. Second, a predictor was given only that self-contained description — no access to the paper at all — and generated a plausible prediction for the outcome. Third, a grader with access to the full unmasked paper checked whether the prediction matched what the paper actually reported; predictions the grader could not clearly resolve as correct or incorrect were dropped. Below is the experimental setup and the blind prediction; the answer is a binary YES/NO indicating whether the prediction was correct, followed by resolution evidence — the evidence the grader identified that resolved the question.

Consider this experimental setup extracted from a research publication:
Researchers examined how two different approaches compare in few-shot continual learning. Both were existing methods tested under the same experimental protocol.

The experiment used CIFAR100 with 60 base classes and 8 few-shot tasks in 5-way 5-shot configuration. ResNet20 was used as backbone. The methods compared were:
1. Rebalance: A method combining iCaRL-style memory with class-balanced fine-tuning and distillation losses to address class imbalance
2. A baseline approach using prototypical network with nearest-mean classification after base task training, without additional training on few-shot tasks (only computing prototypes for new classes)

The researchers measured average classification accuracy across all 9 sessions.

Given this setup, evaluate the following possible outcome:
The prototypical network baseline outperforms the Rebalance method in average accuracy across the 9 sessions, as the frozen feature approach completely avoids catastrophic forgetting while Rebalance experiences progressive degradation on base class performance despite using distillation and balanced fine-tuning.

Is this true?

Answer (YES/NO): YES